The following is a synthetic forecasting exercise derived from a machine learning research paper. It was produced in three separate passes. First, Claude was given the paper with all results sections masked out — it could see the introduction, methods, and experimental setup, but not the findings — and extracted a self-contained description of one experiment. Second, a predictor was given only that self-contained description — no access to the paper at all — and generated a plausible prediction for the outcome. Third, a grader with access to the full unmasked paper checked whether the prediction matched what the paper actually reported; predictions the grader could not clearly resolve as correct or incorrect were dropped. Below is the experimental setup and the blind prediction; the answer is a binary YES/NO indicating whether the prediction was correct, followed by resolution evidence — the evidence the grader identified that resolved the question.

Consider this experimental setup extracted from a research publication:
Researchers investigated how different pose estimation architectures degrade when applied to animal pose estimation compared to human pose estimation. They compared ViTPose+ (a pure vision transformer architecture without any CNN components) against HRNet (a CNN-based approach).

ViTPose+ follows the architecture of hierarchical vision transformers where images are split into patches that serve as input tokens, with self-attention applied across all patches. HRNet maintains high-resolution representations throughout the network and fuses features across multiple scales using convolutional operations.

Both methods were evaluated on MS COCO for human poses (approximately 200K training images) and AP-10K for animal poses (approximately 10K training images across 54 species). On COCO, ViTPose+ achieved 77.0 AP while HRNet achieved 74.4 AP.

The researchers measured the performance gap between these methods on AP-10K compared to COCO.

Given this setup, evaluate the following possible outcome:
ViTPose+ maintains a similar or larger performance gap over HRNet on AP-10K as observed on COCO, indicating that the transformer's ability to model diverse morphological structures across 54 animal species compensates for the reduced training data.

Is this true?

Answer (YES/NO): NO